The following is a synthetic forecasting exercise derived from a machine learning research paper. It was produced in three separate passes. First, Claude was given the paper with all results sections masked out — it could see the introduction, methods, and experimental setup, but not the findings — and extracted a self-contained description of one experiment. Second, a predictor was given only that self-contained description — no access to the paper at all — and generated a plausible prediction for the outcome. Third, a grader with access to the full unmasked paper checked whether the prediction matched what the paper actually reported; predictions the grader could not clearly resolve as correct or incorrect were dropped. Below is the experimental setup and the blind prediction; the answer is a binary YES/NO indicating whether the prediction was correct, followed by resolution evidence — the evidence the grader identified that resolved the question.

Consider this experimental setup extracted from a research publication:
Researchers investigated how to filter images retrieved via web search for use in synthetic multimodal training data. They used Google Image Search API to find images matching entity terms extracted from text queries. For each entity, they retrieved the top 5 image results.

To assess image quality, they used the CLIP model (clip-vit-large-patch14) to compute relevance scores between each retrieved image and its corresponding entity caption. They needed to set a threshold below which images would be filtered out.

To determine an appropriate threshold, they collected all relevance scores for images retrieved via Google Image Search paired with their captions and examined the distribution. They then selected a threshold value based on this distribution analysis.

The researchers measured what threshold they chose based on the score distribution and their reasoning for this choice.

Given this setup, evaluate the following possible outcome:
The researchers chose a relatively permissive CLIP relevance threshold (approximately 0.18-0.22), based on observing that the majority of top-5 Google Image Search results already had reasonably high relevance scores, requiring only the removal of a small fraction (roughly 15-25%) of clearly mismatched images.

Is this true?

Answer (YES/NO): NO